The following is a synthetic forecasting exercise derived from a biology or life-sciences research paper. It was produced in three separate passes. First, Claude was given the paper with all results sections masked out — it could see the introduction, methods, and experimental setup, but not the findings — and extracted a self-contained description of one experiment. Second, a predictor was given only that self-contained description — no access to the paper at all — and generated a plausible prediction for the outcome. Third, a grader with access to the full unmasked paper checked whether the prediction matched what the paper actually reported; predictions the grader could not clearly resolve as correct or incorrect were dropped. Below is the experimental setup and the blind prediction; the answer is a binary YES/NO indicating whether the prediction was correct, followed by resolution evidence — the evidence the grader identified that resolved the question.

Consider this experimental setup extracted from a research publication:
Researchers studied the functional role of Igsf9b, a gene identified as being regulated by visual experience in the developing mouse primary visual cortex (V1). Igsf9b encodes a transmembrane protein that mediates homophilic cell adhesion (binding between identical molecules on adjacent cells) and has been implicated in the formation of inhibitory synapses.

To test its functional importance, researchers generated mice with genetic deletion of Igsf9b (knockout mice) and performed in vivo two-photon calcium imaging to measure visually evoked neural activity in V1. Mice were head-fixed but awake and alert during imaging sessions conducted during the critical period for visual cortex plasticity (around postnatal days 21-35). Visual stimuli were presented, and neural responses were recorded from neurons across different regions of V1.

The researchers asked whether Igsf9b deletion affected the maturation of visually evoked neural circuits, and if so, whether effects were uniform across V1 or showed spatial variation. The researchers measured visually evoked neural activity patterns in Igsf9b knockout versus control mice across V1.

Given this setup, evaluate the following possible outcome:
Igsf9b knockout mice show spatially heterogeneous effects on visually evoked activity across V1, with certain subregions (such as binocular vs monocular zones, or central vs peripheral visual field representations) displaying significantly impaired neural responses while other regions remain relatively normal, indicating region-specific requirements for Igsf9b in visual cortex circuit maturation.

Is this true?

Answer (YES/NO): NO